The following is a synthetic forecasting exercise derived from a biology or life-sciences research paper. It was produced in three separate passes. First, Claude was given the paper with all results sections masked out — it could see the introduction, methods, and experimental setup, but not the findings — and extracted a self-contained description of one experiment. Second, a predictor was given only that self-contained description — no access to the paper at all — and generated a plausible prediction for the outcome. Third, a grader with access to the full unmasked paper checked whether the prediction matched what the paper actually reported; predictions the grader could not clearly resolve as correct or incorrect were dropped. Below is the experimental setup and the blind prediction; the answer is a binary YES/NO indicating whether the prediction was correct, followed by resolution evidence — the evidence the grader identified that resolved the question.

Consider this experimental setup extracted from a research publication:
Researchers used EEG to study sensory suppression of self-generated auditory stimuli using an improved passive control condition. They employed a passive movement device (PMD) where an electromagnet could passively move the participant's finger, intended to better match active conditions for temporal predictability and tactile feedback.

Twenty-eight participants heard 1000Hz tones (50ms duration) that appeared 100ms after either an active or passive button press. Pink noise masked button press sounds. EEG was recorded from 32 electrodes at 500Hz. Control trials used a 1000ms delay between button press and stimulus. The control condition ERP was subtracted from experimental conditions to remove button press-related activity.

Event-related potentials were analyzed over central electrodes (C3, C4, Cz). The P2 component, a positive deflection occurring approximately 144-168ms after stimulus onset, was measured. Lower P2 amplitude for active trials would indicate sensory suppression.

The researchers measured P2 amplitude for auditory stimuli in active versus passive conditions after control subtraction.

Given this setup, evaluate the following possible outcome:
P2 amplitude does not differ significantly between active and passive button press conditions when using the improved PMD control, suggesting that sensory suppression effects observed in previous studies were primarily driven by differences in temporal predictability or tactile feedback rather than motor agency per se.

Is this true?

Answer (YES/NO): NO